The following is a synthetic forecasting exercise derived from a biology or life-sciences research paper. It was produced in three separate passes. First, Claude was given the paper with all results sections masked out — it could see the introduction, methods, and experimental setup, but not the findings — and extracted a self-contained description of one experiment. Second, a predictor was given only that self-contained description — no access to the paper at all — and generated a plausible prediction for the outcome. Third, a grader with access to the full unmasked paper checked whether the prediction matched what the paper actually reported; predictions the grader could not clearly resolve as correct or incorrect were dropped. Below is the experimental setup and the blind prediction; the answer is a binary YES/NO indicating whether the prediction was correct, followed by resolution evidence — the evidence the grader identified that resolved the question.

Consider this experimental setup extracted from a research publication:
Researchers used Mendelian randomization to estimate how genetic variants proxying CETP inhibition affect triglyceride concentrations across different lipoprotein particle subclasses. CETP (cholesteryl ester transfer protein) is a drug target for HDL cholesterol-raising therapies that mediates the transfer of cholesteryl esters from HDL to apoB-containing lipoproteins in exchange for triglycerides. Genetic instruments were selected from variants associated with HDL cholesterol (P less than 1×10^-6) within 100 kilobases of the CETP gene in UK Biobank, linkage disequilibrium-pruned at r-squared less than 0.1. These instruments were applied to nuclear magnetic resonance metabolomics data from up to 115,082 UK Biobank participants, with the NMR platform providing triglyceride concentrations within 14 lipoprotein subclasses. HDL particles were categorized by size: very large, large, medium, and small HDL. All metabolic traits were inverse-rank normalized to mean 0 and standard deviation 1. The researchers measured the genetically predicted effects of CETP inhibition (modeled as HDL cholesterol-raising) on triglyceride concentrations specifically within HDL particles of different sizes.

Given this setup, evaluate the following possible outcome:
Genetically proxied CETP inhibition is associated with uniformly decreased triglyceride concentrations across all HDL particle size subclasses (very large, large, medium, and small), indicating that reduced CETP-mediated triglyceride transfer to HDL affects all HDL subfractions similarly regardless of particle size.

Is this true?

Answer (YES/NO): NO